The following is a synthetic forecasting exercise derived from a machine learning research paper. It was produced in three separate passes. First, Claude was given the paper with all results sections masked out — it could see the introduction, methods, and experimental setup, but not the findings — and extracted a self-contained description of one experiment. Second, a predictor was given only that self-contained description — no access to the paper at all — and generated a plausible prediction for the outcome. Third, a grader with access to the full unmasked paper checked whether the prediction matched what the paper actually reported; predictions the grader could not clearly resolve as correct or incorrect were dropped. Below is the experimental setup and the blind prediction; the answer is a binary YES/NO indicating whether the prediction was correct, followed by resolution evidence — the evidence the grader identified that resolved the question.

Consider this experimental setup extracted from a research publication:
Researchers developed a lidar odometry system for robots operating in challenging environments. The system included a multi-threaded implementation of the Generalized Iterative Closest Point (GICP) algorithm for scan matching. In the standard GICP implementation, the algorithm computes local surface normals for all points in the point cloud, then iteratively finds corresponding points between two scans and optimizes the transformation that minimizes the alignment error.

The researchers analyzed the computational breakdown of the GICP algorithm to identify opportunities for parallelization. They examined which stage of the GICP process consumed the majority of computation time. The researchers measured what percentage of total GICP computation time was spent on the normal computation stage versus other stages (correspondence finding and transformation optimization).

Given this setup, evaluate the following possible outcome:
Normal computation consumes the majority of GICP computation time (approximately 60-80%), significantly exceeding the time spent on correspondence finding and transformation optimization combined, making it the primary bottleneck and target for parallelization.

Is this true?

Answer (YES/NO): YES